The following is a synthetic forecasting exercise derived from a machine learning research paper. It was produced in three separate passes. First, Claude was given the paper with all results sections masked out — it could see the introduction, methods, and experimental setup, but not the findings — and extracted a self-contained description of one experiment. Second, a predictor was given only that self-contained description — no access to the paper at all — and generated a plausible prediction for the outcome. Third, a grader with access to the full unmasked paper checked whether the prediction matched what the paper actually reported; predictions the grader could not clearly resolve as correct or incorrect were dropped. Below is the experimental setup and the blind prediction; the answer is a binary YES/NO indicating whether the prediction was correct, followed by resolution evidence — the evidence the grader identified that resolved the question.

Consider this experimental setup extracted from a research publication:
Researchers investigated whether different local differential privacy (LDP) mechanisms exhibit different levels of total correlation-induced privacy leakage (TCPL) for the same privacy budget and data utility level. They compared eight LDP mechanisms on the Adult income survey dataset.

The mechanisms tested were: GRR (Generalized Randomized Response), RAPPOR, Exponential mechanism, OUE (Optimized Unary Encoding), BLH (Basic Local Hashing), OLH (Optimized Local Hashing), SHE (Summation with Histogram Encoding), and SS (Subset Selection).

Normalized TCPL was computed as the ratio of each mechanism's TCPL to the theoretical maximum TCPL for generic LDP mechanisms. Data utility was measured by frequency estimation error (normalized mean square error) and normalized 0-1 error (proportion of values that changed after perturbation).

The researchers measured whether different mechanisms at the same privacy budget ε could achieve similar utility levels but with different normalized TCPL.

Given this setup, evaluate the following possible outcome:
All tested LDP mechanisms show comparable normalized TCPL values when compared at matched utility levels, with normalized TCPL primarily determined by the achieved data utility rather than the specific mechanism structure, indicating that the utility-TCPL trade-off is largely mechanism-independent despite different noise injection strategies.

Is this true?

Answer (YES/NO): NO